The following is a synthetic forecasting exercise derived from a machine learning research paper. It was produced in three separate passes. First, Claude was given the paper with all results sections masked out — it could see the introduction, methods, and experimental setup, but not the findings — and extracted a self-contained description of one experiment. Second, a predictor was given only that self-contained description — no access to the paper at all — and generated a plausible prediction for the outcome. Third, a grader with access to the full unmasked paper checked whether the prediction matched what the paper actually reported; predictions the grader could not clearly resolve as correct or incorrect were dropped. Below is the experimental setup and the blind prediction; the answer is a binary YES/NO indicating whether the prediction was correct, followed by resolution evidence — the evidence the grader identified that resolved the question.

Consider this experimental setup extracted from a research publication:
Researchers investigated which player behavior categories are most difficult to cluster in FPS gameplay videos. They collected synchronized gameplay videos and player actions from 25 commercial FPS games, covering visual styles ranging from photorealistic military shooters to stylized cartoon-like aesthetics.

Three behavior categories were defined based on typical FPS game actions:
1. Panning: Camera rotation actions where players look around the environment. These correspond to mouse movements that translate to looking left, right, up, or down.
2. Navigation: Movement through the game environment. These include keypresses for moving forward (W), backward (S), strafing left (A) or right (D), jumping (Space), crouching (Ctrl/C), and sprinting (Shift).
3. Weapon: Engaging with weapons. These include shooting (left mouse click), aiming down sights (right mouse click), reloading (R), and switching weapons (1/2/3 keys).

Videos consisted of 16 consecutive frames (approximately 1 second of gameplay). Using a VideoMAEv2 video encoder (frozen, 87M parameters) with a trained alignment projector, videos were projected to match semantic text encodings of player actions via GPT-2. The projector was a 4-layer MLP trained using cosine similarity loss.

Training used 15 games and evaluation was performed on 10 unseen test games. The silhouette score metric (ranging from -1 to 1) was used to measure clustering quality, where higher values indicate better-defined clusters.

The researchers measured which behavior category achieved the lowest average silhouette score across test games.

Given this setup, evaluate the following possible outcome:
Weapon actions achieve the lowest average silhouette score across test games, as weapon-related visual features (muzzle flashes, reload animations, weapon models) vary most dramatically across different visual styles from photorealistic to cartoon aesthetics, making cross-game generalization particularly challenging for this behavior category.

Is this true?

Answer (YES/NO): YES